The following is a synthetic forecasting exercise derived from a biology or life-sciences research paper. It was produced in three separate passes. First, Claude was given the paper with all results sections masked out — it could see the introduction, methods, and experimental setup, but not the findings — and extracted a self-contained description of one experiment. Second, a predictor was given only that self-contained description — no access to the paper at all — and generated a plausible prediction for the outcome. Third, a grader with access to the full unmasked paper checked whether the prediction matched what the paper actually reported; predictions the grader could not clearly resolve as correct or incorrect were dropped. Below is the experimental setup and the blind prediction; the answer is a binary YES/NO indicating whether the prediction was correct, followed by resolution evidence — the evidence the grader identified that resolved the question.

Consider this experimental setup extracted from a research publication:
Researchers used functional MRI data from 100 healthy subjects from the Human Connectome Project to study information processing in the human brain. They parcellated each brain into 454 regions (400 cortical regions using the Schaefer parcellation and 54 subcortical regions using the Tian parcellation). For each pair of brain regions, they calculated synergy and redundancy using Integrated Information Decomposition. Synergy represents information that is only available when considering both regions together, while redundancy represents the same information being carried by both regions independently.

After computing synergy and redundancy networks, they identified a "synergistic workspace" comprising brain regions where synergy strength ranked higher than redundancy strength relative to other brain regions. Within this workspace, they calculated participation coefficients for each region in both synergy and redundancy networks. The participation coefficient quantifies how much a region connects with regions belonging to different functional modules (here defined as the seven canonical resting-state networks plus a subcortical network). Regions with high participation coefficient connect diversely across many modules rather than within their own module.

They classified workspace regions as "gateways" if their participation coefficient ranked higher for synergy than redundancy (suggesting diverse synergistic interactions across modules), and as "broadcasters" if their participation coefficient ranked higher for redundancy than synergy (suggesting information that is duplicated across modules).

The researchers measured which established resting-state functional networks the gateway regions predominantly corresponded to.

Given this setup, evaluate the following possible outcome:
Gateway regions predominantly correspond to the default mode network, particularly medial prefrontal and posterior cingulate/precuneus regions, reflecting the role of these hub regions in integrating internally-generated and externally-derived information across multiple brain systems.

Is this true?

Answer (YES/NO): YES